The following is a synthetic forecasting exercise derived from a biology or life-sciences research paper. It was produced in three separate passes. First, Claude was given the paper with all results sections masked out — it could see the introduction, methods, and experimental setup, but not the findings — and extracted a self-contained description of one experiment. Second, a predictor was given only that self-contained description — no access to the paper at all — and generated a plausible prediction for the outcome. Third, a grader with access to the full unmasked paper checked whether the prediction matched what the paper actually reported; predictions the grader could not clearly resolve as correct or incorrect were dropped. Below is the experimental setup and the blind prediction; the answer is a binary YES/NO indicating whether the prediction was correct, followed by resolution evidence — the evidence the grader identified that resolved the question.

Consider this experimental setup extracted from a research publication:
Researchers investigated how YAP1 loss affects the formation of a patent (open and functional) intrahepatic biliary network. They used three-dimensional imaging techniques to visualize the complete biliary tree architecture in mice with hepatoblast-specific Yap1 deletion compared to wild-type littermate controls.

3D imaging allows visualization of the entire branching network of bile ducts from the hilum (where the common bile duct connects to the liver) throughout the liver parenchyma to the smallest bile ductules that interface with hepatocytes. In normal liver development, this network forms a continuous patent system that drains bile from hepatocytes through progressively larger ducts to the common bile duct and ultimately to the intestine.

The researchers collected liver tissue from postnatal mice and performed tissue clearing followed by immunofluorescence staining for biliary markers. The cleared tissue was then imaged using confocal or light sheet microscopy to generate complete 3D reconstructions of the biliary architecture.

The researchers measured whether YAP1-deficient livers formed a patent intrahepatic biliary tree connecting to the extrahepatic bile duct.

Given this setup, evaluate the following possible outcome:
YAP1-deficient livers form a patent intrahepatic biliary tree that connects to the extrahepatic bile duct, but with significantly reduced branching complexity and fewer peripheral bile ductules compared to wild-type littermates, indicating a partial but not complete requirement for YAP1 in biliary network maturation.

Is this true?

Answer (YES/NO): NO